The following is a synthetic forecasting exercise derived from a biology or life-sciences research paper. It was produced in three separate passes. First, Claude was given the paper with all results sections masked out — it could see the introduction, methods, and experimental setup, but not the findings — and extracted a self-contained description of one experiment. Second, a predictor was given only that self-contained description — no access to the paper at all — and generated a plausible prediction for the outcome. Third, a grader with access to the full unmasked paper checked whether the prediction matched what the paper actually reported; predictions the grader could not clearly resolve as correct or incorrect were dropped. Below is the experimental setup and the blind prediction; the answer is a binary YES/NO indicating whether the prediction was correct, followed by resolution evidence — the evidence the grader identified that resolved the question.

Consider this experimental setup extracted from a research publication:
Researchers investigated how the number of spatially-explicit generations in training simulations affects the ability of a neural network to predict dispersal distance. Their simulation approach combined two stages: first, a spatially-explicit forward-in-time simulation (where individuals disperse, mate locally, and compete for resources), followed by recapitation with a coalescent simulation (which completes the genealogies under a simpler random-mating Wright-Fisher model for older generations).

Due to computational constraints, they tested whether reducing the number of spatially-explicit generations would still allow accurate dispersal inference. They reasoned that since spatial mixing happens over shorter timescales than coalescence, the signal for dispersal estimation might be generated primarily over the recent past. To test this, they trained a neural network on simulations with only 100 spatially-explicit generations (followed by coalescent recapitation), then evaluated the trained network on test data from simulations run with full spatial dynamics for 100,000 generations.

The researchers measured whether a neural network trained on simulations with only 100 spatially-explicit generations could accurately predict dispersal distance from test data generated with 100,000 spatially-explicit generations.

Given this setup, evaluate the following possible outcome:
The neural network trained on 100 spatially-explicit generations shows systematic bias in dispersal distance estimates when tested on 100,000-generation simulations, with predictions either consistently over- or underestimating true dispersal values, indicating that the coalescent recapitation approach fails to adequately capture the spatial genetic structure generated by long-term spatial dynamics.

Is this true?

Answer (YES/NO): NO